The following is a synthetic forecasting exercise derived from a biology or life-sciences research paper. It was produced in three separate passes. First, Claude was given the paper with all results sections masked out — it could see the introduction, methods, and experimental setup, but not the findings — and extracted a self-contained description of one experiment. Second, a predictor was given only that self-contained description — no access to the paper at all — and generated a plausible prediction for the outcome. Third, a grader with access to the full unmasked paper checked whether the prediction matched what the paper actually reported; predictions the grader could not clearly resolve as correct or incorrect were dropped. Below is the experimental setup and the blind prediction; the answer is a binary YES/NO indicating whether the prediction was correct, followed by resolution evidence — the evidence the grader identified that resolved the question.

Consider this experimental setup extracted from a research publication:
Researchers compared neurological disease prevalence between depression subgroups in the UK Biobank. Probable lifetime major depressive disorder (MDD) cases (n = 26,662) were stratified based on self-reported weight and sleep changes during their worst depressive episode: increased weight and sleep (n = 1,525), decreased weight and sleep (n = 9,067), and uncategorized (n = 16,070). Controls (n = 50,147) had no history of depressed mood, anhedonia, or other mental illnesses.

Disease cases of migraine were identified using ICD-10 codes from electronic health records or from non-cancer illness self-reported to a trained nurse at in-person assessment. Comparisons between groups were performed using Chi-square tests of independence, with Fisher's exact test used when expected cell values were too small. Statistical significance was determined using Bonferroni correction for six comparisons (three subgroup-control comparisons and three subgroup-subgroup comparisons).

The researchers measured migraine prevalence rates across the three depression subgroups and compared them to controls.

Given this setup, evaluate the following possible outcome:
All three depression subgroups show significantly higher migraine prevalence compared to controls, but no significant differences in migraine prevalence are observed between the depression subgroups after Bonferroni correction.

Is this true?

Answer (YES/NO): NO